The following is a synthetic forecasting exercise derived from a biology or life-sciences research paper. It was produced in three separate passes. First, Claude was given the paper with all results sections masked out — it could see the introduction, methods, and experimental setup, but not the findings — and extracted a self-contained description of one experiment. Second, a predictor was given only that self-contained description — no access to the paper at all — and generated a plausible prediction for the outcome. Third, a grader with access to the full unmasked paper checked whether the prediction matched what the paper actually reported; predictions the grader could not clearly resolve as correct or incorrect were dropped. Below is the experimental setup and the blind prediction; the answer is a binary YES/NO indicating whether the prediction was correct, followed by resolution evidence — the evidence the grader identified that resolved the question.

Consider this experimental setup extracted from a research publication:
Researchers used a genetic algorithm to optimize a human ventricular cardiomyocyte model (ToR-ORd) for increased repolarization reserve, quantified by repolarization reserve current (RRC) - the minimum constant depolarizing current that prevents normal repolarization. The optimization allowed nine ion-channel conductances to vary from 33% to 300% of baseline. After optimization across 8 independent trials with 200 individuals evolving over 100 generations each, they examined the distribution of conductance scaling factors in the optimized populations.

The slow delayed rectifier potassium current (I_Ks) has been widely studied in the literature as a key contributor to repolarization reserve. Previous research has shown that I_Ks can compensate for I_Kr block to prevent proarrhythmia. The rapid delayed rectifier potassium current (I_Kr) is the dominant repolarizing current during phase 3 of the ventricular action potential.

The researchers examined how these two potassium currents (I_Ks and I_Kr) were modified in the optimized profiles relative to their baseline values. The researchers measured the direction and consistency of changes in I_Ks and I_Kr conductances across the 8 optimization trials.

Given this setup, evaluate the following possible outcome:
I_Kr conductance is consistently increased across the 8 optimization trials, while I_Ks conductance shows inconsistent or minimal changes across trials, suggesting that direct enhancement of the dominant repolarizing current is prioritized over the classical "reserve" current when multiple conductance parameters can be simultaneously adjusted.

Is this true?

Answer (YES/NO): YES